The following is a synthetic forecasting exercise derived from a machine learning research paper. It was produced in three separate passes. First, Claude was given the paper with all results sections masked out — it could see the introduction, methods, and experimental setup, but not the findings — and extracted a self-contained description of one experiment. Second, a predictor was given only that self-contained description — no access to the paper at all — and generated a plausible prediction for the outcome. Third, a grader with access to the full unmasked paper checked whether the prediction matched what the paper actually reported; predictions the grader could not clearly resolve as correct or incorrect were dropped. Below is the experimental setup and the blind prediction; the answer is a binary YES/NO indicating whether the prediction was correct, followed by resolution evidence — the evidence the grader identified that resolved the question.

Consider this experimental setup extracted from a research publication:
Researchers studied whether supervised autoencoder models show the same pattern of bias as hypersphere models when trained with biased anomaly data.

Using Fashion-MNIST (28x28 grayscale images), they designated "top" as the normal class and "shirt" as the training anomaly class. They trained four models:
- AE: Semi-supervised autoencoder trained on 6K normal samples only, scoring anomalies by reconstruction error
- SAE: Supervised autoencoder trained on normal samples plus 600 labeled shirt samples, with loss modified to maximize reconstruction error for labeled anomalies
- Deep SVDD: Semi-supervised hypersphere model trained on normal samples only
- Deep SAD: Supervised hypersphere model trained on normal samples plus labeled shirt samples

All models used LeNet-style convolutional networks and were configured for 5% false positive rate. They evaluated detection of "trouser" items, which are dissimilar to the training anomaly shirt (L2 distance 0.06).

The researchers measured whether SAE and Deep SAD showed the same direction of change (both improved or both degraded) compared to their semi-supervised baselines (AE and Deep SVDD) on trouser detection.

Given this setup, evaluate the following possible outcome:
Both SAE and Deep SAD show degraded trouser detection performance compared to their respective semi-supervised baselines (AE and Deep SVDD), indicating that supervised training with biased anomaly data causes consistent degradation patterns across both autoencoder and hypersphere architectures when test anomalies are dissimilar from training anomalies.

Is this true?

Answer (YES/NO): YES